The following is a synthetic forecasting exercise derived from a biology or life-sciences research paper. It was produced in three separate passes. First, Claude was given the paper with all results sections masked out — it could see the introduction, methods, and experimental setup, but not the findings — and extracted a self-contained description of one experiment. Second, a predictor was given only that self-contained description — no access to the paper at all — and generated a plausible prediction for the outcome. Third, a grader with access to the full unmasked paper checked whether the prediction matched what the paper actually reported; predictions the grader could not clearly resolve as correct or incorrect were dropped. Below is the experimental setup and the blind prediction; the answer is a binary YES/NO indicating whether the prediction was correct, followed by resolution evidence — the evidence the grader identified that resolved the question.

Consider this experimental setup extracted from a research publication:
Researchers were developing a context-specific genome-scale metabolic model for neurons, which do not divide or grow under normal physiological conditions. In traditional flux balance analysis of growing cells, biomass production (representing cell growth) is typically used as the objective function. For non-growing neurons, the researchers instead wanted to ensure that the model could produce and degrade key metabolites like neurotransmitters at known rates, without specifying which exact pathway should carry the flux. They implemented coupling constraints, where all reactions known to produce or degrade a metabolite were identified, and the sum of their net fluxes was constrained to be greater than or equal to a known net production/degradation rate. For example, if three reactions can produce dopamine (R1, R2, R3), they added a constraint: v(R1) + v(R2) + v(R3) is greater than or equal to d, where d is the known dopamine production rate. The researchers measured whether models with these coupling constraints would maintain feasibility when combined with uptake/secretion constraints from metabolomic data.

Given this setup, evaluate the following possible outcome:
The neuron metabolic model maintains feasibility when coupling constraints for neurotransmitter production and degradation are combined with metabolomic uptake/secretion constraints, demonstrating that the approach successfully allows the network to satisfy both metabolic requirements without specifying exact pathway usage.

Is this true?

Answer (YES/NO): YES